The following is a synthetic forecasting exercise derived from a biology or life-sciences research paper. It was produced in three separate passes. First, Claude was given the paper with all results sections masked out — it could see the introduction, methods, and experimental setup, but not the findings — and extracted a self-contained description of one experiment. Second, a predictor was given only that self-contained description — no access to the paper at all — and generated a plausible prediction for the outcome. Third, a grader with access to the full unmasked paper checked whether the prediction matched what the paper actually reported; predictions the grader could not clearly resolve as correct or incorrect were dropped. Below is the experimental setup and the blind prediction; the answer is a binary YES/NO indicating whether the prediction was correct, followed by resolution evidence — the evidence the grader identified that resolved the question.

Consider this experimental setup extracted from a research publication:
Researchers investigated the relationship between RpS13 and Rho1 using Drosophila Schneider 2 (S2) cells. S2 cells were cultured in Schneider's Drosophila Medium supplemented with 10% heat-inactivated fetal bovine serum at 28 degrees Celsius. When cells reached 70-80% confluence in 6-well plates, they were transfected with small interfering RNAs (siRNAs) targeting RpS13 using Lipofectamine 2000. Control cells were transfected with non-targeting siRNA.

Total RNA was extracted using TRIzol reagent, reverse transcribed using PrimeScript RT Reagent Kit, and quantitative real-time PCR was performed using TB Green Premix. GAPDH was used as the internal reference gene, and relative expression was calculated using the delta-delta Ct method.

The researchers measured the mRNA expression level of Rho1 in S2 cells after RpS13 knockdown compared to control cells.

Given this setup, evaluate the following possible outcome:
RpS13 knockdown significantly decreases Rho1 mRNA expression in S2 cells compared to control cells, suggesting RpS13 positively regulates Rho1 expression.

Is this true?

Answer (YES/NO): NO